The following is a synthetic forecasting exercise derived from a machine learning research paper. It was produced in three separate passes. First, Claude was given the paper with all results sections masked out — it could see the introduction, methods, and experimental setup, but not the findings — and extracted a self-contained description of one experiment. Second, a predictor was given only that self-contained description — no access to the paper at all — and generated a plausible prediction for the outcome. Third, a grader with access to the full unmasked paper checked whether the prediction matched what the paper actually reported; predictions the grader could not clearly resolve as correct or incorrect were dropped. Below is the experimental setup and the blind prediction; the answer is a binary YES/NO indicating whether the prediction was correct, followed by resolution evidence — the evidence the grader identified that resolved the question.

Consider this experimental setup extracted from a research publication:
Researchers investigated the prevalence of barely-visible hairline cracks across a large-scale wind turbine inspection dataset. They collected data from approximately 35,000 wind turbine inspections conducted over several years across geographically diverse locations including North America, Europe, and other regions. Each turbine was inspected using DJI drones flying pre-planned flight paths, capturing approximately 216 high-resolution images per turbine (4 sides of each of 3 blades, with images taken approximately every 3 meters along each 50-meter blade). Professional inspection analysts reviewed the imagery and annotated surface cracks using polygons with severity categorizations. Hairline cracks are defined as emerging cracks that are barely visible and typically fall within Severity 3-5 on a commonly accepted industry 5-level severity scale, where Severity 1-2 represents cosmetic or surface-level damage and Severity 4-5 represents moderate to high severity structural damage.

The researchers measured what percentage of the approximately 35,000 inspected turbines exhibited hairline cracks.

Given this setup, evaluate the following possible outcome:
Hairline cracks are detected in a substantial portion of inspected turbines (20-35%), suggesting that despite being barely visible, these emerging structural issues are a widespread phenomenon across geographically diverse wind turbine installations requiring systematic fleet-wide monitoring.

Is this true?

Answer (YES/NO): NO